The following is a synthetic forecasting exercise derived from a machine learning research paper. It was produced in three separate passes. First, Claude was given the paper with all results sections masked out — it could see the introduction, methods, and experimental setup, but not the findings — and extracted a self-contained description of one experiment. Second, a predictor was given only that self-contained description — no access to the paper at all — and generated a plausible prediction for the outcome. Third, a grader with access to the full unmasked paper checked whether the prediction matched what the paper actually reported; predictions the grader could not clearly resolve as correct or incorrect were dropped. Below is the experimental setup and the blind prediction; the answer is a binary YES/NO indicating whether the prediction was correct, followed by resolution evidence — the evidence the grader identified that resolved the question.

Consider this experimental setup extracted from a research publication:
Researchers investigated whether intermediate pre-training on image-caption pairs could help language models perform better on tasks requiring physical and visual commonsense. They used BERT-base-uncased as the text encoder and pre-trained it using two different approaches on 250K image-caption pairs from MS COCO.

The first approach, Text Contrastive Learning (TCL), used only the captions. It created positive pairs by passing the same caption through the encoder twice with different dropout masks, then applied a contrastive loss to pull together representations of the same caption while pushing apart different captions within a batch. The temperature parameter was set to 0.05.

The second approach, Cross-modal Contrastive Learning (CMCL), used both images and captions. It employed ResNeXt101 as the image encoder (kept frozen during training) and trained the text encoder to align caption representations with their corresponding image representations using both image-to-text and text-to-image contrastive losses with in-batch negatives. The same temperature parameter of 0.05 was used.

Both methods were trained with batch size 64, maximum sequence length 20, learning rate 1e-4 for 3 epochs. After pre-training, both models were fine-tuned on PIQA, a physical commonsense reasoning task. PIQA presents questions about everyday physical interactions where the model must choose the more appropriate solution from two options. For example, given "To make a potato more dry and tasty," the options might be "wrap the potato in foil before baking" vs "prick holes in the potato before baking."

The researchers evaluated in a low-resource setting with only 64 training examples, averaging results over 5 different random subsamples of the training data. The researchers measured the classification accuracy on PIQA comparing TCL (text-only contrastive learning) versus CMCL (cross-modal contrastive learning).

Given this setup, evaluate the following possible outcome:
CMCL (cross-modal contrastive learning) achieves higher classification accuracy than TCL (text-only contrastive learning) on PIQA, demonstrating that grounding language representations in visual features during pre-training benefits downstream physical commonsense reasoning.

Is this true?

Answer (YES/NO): YES